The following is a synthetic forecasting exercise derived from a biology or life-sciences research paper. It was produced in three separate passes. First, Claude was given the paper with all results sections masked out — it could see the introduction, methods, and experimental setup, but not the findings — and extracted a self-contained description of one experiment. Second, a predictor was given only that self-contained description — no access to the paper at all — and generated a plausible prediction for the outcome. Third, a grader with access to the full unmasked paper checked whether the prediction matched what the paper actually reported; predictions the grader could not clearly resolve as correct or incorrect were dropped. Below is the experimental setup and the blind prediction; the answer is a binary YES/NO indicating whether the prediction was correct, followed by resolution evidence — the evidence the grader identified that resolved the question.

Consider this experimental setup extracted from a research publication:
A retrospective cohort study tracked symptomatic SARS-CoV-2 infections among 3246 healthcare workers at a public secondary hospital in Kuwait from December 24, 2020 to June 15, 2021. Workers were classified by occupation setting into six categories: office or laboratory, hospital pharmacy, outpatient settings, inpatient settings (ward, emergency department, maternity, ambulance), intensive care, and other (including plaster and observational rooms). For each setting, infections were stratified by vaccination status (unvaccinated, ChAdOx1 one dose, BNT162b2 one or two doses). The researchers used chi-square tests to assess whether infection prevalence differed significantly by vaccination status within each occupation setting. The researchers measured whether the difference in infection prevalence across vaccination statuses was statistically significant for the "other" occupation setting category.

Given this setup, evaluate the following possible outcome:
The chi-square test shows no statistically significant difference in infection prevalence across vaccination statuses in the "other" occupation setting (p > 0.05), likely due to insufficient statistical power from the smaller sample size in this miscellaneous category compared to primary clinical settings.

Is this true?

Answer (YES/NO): YES